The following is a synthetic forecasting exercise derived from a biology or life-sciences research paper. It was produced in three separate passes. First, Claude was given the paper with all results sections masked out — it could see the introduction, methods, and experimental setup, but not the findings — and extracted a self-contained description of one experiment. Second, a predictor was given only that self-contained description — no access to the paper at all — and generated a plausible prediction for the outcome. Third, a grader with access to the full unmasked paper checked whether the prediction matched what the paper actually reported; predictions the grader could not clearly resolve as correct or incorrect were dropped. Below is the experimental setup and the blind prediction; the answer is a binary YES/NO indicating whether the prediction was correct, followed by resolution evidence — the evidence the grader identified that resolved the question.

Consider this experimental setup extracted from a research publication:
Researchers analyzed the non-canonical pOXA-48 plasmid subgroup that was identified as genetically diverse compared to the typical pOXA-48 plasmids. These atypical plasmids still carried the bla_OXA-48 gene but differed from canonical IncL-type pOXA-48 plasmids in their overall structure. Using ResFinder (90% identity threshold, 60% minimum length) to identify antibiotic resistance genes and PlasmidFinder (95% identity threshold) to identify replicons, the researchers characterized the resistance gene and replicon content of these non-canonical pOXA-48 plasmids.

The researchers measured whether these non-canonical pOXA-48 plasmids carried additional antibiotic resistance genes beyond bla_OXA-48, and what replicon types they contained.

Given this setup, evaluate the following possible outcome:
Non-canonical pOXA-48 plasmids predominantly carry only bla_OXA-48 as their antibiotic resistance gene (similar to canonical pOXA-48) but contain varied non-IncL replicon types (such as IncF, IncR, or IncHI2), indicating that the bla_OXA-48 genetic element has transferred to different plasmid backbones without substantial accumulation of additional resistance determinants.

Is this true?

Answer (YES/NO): NO